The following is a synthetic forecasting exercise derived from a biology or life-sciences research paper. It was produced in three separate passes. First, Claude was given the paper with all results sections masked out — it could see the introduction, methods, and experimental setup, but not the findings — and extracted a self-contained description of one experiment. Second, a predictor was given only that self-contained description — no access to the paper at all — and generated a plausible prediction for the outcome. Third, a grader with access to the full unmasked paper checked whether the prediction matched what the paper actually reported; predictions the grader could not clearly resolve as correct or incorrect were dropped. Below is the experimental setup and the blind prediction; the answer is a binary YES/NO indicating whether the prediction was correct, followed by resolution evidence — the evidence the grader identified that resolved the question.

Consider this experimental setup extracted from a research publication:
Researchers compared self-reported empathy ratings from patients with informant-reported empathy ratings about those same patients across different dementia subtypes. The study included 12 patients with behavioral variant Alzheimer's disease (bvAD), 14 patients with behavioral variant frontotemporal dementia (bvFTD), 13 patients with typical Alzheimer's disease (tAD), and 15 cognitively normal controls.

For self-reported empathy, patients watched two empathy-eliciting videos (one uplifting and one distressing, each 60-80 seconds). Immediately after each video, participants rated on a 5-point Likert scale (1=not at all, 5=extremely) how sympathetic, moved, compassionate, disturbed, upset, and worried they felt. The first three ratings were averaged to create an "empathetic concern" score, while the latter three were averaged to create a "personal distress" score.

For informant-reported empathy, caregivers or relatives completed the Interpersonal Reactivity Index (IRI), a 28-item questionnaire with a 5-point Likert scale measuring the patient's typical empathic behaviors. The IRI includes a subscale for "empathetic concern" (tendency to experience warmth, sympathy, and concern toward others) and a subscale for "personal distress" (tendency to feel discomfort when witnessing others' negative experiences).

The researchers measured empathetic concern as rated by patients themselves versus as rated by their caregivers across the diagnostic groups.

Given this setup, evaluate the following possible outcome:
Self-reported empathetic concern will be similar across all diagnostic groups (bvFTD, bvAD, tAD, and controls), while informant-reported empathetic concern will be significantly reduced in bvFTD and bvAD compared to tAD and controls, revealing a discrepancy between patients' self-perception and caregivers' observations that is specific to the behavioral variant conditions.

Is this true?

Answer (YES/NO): NO